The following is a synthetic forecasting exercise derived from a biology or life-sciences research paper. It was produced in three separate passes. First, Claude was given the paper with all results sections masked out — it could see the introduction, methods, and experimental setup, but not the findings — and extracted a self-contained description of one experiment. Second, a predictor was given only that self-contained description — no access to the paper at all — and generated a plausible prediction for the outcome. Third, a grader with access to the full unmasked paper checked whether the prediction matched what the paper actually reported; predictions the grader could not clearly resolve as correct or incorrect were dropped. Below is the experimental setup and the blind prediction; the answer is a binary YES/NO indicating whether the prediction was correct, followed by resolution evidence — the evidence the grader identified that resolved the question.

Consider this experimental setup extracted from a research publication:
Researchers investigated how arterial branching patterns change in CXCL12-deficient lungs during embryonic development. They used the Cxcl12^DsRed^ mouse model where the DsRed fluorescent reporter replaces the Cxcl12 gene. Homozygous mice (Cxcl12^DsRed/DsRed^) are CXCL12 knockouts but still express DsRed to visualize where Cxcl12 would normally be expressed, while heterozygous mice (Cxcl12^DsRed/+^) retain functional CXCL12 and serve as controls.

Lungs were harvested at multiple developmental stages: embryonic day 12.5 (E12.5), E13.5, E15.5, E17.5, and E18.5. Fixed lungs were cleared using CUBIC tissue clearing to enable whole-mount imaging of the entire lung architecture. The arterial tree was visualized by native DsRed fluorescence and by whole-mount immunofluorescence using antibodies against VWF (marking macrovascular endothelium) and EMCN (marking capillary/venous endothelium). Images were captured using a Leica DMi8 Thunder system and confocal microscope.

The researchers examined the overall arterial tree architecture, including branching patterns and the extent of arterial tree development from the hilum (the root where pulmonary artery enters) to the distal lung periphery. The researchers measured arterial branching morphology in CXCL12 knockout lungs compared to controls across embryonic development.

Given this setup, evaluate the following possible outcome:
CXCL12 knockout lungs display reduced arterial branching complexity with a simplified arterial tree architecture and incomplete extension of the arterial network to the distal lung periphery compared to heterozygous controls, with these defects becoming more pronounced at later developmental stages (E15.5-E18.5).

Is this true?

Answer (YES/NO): NO